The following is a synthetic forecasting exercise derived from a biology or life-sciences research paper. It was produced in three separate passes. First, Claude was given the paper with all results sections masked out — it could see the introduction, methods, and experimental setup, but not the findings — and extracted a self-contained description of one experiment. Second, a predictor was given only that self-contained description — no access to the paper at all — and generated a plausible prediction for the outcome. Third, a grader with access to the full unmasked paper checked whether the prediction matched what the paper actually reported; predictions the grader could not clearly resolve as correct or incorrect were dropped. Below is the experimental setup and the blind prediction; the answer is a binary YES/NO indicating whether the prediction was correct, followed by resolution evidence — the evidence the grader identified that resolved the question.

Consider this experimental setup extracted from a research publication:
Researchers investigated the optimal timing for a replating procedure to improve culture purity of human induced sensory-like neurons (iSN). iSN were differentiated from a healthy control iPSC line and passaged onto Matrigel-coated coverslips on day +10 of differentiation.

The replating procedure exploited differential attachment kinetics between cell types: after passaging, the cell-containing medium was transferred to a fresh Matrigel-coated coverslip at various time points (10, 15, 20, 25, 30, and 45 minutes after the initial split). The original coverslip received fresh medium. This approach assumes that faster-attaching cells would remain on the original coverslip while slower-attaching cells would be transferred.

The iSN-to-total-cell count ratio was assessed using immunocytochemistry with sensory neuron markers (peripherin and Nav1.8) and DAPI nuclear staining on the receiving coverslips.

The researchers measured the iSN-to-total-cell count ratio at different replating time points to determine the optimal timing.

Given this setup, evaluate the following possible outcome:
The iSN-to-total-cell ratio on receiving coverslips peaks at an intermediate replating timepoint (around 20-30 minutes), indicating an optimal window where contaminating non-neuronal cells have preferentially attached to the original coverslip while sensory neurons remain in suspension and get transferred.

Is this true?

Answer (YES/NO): YES